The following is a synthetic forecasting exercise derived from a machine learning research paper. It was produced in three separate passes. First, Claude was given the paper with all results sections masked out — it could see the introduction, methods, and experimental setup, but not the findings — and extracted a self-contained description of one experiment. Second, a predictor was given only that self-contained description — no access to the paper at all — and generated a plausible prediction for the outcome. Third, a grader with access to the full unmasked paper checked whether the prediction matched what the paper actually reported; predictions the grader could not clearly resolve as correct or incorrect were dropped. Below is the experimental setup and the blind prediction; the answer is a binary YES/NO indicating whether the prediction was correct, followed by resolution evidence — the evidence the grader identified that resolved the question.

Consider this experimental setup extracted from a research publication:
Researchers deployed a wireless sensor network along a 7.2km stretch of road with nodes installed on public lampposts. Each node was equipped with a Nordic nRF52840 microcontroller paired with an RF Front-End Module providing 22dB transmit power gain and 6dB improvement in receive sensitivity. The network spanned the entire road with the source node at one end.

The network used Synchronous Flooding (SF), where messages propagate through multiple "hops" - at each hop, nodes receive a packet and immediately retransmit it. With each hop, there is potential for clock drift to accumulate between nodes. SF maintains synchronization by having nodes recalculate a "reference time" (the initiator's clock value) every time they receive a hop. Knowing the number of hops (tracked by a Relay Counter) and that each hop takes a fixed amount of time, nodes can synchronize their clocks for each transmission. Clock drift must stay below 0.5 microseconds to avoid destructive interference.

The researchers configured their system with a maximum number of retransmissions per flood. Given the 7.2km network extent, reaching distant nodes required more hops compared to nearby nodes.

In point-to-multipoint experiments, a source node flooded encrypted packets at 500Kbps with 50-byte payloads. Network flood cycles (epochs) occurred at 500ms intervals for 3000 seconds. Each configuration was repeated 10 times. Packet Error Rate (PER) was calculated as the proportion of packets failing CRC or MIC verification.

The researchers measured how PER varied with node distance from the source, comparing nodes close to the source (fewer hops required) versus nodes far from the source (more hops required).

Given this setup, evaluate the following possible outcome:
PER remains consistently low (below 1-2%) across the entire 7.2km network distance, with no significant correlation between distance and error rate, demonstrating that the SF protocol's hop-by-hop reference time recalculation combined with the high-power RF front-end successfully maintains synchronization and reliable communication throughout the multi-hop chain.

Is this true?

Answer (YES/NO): NO